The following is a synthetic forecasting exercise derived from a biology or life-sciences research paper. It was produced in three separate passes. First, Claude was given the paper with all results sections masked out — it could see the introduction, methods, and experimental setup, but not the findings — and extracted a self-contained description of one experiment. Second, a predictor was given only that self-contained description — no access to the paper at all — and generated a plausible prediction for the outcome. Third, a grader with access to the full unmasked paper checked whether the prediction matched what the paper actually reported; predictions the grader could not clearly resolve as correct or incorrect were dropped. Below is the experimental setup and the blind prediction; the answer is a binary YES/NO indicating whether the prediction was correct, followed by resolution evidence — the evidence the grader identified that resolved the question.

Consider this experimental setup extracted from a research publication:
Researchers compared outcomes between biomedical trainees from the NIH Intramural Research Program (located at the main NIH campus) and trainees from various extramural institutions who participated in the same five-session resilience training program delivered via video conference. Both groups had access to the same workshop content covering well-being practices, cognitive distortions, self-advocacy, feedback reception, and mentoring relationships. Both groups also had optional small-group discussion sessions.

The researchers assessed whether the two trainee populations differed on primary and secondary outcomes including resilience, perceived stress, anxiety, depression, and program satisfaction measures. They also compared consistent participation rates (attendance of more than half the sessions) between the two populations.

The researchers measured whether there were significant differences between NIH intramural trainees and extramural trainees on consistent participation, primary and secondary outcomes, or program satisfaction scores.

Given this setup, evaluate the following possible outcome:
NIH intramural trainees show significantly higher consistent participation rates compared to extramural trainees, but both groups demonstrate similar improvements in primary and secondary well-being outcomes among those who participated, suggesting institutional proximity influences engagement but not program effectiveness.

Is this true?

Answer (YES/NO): NO